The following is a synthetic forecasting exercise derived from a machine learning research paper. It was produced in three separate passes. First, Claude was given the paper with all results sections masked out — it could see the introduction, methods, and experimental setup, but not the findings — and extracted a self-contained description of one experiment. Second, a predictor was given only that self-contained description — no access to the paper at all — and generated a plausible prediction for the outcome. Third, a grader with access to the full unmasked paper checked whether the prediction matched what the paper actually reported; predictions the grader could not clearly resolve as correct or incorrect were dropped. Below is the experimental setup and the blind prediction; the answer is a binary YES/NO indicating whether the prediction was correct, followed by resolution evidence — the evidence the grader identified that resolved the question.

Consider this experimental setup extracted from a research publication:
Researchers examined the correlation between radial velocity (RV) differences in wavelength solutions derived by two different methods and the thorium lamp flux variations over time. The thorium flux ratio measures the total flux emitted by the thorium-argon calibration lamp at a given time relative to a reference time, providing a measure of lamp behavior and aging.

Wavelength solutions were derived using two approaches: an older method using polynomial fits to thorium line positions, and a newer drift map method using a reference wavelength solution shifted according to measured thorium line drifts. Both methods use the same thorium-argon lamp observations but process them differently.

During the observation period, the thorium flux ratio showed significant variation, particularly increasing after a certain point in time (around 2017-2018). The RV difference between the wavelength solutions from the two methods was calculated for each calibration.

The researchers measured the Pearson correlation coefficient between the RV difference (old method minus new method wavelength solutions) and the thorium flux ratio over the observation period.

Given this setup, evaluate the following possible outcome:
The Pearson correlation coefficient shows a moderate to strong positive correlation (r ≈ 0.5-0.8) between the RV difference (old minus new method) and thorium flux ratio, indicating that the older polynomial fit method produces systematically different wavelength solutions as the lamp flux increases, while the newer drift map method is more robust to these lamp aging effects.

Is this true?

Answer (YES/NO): NO